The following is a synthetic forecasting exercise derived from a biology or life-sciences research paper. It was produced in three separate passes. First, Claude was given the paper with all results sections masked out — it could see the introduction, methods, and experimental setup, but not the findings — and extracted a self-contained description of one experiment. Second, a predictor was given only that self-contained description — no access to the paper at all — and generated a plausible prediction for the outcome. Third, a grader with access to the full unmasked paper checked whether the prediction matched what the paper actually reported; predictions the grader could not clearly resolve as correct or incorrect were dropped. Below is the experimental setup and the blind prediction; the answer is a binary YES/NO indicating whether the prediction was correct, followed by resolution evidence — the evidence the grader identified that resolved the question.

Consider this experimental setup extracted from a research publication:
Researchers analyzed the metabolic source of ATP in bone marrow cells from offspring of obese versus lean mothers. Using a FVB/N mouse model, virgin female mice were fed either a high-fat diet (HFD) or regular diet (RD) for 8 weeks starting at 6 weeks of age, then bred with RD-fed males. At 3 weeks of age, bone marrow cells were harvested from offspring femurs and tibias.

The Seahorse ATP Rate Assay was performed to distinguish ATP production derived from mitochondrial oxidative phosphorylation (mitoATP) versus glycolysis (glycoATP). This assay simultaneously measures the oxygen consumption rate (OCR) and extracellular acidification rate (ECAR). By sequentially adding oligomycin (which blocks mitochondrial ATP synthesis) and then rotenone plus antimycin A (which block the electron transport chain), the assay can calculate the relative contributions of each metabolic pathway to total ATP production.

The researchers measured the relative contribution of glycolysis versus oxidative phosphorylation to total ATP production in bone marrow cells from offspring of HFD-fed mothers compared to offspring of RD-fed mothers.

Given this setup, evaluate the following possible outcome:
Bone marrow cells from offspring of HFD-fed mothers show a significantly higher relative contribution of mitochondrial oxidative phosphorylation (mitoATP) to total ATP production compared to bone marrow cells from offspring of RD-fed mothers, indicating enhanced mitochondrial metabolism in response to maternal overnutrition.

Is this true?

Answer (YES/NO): YES